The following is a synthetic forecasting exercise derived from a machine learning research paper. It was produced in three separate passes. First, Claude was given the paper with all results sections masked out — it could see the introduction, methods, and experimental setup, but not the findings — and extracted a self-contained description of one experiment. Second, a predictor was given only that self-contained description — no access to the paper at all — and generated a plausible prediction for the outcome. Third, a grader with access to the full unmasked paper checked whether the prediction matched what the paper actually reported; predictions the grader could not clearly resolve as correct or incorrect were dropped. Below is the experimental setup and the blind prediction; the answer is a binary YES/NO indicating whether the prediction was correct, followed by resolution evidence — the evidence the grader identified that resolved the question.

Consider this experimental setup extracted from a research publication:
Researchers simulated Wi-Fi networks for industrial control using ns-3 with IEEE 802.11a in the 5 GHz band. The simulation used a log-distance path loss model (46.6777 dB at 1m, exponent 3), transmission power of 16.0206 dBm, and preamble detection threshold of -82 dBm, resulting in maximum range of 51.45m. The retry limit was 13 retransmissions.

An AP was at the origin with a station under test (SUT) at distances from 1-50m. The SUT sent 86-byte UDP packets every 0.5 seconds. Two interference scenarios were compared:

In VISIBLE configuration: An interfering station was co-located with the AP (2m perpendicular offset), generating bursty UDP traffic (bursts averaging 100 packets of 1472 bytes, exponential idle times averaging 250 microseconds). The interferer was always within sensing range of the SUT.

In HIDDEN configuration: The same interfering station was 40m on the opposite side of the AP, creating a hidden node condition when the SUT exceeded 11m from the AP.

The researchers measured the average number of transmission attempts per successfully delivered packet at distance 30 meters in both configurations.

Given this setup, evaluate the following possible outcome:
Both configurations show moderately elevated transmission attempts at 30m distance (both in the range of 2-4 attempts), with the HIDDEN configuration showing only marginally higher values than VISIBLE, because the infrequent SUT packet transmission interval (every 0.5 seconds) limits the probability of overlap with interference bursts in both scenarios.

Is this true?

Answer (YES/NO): NO